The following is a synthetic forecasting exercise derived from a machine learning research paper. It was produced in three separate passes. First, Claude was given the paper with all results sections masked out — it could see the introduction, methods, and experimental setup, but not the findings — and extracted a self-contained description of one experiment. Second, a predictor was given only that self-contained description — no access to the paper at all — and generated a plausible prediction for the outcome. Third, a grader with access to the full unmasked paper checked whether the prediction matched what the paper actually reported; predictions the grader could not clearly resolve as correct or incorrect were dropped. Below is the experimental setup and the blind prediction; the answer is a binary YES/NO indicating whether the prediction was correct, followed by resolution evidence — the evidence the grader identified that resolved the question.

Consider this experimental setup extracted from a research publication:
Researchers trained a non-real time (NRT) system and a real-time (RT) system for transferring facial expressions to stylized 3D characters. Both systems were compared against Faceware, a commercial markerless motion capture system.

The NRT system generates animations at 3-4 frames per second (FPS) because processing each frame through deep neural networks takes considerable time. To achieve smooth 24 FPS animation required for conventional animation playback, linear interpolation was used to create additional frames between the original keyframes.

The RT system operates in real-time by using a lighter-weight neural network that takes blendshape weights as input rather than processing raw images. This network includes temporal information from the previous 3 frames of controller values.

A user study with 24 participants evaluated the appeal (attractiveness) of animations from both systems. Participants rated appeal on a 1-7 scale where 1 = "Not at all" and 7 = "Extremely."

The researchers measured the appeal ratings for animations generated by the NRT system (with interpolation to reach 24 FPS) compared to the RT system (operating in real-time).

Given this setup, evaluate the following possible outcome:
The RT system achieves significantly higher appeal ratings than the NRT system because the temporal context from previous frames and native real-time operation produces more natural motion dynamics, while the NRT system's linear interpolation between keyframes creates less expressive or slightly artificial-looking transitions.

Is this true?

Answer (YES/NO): NO